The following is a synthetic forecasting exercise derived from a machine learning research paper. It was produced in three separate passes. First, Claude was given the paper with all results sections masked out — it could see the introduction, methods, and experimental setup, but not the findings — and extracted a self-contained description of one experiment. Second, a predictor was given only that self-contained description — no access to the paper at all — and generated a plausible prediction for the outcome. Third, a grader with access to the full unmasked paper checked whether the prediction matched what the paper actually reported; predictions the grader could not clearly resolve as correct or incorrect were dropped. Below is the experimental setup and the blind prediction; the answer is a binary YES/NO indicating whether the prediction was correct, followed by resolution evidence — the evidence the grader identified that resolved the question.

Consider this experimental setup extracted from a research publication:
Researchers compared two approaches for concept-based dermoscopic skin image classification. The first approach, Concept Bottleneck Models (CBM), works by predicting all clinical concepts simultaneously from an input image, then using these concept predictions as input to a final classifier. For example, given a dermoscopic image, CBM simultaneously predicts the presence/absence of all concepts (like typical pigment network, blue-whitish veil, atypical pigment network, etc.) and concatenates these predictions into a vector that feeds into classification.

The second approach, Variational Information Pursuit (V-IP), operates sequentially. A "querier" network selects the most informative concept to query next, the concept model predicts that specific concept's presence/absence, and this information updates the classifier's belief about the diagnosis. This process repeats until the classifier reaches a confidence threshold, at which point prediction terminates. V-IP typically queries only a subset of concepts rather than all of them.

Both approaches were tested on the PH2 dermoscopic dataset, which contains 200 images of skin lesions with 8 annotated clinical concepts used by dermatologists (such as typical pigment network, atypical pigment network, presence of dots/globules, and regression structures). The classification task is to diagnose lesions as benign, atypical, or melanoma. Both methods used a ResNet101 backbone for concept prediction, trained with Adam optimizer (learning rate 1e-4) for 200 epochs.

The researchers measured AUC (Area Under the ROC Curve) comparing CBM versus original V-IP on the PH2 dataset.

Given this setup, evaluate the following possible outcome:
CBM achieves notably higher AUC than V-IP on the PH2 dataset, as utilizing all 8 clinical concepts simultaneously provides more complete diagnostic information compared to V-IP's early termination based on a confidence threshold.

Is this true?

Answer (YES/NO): YES